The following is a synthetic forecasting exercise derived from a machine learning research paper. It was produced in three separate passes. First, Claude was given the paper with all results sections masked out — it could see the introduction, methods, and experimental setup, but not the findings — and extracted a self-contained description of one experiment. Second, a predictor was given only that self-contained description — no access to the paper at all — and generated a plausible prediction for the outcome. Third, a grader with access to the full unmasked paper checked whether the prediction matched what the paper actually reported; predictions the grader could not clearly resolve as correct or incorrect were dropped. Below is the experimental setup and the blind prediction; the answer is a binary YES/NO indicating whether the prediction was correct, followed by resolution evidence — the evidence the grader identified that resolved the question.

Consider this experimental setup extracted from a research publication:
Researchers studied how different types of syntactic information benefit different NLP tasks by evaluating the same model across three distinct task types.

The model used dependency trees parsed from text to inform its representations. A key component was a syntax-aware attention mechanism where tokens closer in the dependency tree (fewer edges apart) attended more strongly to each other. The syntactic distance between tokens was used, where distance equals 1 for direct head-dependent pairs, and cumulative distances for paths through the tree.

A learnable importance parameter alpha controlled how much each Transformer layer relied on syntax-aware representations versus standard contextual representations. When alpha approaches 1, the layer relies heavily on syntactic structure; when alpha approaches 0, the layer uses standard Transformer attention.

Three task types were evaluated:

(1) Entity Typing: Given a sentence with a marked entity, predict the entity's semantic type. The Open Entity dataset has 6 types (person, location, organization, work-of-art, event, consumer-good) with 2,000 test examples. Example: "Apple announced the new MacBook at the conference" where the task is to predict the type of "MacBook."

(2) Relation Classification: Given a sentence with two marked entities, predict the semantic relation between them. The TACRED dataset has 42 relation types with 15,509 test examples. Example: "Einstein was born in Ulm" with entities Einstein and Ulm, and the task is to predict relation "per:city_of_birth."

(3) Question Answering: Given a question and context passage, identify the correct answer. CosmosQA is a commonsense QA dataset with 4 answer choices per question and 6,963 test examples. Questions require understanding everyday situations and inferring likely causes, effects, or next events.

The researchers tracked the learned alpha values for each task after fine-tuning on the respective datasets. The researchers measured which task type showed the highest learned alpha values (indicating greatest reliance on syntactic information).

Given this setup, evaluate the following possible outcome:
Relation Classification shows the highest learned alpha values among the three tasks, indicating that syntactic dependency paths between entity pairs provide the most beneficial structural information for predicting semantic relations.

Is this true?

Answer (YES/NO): NO